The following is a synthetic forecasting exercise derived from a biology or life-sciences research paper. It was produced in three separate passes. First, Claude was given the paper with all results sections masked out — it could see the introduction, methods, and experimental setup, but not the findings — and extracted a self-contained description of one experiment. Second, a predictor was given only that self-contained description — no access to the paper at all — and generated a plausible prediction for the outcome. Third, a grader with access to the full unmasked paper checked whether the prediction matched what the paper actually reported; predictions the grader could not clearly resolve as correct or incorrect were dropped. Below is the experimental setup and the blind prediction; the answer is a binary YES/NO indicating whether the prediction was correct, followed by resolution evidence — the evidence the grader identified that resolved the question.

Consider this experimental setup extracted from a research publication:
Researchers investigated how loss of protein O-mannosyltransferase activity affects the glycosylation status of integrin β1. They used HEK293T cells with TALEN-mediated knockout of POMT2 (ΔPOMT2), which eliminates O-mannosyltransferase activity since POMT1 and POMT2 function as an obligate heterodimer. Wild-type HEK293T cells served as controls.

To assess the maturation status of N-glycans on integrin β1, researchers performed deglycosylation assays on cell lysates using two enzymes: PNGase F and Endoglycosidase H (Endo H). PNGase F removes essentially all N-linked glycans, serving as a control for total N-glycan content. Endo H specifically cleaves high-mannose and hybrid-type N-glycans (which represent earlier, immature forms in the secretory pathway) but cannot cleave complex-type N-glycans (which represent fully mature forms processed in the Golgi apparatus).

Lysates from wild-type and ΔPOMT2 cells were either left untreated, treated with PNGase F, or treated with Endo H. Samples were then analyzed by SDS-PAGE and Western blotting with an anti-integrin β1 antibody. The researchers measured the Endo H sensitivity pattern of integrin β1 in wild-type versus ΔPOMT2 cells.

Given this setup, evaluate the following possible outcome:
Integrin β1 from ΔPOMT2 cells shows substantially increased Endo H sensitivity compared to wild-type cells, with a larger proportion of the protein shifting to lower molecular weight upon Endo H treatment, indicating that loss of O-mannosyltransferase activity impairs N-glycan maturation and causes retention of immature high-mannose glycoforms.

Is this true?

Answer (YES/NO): YES